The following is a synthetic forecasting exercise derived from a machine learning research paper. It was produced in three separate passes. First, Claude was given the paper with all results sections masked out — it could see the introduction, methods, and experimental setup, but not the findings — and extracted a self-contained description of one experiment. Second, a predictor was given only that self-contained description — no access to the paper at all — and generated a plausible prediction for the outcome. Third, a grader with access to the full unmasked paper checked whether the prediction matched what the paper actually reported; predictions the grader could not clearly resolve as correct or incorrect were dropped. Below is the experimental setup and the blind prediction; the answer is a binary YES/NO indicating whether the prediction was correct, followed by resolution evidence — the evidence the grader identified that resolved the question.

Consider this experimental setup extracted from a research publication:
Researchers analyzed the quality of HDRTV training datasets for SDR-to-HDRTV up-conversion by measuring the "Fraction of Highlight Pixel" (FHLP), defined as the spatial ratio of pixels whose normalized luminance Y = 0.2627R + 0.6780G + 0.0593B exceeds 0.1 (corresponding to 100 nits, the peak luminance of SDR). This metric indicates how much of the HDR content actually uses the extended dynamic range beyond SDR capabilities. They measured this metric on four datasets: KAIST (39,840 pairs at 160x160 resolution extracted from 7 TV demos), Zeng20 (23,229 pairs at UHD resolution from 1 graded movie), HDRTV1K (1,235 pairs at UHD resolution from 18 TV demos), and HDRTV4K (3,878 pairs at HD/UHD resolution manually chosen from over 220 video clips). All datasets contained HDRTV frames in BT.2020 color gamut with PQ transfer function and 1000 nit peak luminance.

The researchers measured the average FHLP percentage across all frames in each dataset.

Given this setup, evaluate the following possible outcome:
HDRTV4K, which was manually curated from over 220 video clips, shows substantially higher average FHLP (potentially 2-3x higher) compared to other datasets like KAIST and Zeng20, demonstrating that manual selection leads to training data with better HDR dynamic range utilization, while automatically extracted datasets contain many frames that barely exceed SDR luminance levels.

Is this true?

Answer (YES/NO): YES